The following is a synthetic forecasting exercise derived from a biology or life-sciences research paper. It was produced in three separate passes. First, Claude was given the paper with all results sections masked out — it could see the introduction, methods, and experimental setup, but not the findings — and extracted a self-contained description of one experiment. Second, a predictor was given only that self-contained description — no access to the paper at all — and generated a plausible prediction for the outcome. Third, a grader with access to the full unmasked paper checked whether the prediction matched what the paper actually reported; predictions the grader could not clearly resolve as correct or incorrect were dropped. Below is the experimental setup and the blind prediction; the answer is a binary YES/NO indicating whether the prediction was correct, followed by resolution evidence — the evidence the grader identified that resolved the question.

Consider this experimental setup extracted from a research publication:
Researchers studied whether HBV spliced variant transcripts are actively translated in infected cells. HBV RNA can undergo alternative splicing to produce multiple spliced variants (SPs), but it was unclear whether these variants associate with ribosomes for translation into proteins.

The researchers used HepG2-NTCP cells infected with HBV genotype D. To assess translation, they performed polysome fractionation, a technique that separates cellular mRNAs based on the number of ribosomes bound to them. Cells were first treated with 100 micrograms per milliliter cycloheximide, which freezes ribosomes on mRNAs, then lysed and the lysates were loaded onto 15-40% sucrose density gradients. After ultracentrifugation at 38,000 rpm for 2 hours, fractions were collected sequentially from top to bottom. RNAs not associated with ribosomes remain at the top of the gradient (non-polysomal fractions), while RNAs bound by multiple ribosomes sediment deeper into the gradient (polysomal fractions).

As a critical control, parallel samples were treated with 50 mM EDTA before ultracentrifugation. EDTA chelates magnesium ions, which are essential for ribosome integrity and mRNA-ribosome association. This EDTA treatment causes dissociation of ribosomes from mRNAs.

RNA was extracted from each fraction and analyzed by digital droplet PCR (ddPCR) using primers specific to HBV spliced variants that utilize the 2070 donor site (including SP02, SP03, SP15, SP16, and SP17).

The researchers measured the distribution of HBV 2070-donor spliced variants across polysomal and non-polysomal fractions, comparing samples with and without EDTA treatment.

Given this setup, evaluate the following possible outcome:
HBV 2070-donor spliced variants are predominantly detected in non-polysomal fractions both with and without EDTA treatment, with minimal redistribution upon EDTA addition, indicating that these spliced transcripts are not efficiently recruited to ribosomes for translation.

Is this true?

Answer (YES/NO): NO